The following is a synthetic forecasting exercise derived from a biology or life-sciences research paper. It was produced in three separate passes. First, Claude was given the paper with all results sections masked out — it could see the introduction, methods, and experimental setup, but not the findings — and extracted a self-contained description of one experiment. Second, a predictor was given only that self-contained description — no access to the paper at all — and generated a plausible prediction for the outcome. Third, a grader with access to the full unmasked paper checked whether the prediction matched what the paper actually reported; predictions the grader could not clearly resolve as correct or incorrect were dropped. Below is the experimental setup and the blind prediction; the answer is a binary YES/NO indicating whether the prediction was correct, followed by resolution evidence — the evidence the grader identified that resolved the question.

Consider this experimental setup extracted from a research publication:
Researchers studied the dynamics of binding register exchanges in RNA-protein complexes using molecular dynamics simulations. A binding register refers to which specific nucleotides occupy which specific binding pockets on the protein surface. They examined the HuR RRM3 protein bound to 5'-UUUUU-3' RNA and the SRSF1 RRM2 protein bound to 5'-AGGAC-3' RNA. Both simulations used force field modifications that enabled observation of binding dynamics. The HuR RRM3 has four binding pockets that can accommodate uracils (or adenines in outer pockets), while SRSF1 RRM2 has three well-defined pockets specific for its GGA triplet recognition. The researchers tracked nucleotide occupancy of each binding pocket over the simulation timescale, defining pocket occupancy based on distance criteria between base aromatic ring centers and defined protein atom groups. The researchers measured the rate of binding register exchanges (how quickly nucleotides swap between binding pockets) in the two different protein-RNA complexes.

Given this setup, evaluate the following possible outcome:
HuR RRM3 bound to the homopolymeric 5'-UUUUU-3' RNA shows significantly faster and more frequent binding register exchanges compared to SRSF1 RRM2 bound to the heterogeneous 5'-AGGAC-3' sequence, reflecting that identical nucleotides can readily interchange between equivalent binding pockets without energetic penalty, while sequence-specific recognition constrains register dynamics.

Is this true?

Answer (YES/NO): YES